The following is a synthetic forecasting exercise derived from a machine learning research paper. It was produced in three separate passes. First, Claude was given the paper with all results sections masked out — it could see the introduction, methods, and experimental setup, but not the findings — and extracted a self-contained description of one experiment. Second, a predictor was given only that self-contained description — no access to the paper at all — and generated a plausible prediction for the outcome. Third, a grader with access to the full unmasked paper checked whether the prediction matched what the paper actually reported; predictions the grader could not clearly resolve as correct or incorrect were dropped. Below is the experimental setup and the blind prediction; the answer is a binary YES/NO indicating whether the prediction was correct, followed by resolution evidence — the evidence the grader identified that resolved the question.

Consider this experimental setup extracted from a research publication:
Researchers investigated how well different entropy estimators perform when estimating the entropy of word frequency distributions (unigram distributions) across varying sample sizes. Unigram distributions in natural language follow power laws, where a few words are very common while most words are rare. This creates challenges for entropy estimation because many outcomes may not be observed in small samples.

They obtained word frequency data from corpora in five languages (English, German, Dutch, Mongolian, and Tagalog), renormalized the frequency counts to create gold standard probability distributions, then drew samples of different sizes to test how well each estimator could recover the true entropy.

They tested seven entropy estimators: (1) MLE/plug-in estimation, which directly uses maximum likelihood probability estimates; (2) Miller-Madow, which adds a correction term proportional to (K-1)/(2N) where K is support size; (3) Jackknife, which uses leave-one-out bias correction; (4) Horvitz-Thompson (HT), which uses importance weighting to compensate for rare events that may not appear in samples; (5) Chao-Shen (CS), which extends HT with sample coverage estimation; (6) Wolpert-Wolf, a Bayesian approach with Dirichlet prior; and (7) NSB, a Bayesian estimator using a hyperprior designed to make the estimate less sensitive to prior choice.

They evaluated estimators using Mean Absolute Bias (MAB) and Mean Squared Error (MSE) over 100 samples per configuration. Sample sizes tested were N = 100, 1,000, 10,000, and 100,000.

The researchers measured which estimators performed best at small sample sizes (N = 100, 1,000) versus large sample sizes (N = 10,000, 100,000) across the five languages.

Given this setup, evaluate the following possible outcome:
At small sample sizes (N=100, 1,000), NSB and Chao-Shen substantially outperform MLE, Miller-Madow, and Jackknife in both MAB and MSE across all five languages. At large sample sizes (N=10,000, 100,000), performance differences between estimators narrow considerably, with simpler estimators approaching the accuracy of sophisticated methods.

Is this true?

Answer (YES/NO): NO